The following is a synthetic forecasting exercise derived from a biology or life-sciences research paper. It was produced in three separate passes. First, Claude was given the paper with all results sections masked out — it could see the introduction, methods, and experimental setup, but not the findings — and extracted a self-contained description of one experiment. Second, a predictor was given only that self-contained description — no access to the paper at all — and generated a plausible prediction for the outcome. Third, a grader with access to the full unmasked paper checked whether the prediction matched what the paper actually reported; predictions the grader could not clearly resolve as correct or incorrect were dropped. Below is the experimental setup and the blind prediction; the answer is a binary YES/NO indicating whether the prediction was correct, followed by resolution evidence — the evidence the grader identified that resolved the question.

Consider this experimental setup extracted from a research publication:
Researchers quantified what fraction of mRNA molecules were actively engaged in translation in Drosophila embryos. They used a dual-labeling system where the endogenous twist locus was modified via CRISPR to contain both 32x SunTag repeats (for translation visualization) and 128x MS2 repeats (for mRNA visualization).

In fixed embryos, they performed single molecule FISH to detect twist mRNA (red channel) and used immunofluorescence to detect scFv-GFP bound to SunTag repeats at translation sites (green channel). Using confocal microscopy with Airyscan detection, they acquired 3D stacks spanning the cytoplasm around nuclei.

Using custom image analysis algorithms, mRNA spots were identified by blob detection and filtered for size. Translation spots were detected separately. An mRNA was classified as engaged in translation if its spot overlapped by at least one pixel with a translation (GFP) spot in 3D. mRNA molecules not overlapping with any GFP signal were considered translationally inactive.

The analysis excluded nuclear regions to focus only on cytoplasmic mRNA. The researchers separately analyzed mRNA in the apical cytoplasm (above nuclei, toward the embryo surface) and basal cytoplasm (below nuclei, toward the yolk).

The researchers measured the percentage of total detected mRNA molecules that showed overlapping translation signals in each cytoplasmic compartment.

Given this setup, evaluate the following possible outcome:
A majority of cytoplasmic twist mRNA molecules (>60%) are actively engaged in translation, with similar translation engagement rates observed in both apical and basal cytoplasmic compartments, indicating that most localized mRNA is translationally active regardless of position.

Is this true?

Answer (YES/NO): NO